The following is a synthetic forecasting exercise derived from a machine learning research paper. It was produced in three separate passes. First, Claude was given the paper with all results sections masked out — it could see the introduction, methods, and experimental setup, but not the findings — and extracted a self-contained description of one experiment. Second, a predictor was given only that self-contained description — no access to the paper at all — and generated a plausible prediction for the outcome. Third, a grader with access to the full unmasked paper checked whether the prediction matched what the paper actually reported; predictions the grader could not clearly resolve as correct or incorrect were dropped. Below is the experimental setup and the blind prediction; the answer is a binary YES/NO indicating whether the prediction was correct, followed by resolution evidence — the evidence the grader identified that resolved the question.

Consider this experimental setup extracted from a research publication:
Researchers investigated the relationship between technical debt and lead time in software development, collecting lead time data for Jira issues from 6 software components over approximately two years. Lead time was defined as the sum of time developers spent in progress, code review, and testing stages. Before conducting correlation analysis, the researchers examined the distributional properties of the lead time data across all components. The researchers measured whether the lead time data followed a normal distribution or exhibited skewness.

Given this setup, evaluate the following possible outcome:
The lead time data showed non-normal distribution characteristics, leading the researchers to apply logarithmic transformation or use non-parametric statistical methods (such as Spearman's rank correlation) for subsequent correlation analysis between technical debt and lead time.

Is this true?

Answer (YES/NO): NO